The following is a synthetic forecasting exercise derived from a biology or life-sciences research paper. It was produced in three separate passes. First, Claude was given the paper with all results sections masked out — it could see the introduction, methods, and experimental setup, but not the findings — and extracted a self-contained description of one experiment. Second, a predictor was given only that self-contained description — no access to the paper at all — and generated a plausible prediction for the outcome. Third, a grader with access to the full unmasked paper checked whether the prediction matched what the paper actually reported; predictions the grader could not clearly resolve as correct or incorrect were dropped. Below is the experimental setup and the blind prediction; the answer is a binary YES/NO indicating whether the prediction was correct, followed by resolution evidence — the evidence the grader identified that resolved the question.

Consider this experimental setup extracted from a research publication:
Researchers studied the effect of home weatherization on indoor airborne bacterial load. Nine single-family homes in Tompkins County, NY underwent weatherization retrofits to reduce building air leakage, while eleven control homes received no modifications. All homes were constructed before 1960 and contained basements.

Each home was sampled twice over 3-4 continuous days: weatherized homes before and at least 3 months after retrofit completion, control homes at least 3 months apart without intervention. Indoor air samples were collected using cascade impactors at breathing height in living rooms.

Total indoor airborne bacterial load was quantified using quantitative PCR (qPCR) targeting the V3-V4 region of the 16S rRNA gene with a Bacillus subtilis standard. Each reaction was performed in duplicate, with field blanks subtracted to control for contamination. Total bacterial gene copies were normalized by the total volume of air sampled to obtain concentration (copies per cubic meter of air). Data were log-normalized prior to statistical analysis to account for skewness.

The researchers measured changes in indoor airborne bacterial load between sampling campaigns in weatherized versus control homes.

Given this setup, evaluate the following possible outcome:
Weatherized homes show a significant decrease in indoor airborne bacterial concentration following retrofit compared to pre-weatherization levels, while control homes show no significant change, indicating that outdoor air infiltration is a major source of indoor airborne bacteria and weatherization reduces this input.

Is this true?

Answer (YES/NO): NO